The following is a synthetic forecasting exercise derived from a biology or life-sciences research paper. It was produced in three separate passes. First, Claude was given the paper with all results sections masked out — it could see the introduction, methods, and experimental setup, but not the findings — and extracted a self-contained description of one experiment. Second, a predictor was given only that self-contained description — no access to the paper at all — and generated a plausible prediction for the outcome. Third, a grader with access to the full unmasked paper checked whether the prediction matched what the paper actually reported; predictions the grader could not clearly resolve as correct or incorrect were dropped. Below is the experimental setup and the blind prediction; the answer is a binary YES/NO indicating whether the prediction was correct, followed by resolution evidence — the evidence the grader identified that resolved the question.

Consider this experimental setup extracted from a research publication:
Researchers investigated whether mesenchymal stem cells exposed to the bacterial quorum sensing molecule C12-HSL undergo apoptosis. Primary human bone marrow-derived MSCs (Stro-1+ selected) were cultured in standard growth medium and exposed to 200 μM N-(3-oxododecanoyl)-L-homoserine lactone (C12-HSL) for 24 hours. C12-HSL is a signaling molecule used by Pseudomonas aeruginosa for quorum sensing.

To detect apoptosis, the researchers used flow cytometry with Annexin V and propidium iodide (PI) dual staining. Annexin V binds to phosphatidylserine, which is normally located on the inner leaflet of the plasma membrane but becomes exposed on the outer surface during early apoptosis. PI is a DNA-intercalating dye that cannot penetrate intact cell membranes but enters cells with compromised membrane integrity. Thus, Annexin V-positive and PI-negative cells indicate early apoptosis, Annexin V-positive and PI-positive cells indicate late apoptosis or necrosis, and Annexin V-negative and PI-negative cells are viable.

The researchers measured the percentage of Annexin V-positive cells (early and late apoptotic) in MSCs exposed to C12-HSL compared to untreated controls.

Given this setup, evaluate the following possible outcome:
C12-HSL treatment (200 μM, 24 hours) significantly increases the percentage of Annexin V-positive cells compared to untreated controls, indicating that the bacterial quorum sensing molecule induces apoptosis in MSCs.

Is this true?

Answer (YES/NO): YES